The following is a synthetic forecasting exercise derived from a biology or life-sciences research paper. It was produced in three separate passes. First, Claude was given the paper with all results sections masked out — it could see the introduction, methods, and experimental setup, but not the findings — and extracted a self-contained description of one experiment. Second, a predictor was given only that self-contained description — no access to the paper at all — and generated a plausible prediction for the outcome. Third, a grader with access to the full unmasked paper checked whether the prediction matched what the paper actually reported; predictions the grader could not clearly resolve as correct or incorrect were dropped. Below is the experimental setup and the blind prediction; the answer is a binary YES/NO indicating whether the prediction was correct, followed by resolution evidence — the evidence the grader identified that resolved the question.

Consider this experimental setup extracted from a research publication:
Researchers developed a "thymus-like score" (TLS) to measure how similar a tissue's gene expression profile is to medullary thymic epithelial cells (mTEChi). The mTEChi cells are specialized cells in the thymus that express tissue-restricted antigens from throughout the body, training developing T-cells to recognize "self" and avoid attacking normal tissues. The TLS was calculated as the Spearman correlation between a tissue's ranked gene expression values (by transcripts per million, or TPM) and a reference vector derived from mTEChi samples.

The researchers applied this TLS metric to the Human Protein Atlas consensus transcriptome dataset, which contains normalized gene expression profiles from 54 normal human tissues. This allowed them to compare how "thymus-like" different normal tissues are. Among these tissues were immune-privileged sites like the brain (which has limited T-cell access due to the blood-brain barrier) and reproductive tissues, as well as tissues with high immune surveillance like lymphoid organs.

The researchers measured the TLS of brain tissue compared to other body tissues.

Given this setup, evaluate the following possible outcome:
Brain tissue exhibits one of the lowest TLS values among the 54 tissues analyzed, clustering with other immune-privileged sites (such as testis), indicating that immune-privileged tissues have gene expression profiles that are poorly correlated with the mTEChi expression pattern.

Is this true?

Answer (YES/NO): YES